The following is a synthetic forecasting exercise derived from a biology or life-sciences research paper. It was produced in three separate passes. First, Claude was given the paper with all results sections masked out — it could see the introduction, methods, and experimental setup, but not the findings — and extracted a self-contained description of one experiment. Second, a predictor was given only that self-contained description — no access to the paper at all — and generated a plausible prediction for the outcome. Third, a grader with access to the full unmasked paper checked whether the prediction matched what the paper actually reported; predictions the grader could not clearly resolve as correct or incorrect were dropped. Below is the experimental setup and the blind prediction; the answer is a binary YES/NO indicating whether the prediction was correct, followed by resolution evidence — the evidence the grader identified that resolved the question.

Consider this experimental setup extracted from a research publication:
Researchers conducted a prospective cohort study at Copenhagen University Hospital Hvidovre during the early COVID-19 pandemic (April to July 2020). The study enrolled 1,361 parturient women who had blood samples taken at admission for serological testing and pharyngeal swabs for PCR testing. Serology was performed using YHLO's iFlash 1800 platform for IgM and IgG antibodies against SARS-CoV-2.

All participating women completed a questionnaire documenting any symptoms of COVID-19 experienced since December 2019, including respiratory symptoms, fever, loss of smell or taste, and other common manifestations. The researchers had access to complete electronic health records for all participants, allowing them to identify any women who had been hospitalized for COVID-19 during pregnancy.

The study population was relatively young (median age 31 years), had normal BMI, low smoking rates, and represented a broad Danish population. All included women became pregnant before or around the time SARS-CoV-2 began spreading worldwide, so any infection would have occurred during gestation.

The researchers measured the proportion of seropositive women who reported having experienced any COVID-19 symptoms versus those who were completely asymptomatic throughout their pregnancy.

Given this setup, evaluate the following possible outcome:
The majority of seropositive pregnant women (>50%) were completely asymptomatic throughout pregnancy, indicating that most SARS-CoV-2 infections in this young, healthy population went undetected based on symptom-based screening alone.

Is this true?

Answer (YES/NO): NO